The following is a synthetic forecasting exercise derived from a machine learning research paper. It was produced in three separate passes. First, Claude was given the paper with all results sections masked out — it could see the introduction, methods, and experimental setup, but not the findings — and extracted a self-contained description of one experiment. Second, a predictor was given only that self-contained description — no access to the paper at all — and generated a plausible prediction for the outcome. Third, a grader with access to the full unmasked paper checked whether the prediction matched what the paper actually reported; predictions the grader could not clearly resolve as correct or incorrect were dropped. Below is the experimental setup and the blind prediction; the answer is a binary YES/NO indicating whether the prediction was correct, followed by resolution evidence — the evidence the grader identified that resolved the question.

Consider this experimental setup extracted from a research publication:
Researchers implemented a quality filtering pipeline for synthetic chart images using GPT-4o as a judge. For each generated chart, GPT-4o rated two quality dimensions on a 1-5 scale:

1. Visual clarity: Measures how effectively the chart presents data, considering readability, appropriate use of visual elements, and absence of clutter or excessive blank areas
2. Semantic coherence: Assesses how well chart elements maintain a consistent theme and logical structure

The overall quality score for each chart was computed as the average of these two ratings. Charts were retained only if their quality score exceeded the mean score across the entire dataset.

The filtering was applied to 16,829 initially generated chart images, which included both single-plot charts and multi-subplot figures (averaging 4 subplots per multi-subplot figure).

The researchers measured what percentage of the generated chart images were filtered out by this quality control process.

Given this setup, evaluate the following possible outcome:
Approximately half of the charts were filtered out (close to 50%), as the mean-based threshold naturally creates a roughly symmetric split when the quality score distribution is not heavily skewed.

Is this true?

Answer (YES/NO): NO